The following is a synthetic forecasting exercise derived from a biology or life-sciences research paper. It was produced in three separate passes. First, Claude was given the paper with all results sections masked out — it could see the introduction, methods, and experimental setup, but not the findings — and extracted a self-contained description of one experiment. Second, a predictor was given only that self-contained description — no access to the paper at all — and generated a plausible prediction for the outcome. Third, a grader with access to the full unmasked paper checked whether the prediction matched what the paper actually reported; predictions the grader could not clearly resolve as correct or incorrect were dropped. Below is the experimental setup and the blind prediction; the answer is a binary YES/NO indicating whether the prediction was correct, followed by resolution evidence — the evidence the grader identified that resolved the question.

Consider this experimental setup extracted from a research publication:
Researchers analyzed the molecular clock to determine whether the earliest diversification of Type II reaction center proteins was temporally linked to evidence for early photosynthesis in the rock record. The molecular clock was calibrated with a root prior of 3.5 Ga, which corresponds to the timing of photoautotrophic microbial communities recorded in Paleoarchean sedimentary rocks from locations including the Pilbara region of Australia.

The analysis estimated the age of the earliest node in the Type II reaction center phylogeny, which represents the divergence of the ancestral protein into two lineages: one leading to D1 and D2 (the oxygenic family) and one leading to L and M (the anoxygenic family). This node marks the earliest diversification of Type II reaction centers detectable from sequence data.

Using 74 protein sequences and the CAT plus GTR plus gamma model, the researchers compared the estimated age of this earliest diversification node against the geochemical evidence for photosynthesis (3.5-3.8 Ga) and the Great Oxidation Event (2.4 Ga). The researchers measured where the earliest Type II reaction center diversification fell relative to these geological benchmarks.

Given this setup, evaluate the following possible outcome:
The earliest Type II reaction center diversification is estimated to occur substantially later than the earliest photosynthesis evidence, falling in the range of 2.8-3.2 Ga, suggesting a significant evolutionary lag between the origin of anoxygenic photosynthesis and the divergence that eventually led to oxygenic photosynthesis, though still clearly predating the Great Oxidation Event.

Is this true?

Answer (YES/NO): NO